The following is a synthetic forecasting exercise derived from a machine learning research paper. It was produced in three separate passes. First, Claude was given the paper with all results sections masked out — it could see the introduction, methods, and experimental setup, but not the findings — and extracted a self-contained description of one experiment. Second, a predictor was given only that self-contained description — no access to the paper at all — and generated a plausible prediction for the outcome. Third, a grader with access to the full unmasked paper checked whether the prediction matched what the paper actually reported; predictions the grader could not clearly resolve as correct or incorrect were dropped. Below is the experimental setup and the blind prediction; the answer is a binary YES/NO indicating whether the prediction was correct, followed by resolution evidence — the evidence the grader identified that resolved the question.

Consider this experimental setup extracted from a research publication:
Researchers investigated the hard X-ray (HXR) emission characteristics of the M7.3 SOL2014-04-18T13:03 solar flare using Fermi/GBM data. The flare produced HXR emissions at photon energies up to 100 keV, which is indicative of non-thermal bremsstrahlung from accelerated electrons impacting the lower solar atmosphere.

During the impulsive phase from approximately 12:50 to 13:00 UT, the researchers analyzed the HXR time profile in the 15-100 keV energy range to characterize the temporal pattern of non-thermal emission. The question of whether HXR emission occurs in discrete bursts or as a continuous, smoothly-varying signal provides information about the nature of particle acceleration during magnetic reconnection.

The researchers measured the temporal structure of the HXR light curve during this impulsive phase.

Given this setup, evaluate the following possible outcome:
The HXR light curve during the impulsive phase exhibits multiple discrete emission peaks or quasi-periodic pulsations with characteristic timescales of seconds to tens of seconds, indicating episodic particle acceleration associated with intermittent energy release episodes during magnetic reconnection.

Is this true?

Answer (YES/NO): NO